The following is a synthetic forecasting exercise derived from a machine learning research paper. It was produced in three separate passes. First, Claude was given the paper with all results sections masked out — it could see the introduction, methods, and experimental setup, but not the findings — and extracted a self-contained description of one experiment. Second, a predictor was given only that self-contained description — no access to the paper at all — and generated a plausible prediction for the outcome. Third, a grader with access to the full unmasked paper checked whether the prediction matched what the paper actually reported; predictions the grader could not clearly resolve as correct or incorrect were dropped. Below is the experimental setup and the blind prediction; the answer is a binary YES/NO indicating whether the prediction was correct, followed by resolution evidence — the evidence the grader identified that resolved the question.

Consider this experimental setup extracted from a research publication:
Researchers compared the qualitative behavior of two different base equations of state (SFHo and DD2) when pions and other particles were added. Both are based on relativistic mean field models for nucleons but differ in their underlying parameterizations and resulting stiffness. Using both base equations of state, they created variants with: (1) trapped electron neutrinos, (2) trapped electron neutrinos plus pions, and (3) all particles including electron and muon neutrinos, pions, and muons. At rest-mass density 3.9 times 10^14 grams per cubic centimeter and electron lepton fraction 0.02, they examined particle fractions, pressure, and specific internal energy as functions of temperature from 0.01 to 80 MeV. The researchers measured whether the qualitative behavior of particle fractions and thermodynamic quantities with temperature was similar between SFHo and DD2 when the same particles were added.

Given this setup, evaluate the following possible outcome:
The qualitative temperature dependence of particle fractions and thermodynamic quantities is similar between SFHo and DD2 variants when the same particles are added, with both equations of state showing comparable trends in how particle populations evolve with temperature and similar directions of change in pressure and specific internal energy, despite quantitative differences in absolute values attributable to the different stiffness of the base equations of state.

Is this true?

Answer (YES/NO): YES